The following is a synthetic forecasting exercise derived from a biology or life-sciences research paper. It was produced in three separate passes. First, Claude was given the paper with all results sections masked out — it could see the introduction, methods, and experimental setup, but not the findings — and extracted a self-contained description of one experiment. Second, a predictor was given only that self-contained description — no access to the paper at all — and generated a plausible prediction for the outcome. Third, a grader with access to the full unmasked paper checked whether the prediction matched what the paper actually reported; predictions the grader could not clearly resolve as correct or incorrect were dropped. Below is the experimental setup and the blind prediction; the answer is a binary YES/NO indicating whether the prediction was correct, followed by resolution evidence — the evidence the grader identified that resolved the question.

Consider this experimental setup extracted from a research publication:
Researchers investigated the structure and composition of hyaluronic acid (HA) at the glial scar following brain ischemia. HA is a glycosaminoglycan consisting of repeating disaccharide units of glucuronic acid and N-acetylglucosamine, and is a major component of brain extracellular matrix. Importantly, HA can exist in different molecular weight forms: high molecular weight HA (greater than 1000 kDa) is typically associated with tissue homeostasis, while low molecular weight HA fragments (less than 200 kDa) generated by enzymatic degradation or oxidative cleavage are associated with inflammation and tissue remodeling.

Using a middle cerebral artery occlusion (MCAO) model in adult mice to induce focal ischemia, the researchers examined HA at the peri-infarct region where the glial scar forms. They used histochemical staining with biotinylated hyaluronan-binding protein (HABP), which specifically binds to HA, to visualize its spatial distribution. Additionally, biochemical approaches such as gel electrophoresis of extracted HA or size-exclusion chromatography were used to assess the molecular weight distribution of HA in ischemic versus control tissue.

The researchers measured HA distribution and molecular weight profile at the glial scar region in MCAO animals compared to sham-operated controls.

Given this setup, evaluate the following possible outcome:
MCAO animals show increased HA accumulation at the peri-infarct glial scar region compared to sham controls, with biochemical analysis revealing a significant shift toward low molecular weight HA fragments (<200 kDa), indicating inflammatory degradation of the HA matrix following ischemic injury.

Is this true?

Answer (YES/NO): NO